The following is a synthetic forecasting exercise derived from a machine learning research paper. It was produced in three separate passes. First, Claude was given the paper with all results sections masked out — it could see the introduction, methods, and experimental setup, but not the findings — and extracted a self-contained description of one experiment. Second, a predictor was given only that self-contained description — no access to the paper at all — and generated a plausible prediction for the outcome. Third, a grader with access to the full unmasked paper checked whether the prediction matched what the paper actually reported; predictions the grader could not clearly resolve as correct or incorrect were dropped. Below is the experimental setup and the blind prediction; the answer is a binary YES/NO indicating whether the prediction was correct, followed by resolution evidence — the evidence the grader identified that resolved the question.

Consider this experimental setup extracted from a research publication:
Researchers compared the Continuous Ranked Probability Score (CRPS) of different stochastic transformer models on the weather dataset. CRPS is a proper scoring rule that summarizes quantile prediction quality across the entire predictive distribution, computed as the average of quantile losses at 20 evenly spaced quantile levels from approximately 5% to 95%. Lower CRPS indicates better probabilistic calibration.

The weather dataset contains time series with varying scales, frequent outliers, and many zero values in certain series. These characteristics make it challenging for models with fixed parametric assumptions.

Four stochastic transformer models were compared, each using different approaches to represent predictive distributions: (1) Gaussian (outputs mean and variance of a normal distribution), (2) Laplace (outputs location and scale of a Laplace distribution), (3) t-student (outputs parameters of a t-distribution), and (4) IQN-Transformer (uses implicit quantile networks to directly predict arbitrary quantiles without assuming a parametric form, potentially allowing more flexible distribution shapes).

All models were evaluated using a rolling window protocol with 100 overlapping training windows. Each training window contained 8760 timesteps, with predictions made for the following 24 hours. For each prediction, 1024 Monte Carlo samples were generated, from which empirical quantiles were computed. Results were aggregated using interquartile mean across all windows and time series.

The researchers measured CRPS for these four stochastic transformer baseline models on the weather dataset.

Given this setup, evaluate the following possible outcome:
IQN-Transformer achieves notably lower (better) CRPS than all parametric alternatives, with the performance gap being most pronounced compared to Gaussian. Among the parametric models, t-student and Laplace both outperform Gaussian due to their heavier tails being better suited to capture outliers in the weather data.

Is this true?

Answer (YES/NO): NO